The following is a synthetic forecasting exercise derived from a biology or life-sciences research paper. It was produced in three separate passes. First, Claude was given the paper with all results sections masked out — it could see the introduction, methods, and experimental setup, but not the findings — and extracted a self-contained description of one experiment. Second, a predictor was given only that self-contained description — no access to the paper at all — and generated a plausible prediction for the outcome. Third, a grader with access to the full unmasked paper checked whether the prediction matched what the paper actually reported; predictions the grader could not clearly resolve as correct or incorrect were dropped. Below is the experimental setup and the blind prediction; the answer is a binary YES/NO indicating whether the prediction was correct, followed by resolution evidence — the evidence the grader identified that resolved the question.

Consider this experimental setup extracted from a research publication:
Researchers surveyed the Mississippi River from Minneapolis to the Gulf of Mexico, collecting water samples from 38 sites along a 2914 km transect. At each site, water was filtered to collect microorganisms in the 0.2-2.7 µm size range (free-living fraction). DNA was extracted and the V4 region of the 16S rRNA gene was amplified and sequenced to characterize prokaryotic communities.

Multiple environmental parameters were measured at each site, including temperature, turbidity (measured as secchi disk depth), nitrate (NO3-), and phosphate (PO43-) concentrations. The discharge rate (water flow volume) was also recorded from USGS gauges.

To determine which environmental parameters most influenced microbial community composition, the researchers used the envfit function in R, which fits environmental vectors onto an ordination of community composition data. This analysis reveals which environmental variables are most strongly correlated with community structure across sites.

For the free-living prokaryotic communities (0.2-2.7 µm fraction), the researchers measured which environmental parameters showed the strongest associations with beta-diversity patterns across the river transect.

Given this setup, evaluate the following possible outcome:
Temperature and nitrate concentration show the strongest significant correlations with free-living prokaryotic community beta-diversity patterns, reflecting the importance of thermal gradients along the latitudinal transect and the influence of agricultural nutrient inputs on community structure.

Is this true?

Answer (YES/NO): NO